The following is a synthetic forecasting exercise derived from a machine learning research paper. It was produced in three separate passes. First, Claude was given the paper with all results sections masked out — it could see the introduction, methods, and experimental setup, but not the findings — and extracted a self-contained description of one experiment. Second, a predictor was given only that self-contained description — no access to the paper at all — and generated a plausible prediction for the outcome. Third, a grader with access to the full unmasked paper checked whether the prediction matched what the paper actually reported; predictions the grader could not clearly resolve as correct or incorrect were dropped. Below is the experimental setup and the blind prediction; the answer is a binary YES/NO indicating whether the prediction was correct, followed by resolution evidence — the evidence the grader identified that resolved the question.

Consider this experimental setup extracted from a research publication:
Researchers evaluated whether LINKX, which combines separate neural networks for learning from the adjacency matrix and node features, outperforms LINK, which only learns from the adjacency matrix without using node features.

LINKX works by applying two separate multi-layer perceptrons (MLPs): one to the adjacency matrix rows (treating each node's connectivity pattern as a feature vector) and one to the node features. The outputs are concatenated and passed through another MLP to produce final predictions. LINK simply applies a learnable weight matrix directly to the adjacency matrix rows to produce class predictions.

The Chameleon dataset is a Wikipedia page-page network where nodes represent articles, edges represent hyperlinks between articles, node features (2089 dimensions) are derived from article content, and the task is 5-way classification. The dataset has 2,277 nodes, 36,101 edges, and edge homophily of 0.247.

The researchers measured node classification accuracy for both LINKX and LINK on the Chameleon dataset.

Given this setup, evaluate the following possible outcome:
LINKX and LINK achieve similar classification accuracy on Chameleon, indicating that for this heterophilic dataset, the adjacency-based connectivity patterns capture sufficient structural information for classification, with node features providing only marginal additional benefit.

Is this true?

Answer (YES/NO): NO